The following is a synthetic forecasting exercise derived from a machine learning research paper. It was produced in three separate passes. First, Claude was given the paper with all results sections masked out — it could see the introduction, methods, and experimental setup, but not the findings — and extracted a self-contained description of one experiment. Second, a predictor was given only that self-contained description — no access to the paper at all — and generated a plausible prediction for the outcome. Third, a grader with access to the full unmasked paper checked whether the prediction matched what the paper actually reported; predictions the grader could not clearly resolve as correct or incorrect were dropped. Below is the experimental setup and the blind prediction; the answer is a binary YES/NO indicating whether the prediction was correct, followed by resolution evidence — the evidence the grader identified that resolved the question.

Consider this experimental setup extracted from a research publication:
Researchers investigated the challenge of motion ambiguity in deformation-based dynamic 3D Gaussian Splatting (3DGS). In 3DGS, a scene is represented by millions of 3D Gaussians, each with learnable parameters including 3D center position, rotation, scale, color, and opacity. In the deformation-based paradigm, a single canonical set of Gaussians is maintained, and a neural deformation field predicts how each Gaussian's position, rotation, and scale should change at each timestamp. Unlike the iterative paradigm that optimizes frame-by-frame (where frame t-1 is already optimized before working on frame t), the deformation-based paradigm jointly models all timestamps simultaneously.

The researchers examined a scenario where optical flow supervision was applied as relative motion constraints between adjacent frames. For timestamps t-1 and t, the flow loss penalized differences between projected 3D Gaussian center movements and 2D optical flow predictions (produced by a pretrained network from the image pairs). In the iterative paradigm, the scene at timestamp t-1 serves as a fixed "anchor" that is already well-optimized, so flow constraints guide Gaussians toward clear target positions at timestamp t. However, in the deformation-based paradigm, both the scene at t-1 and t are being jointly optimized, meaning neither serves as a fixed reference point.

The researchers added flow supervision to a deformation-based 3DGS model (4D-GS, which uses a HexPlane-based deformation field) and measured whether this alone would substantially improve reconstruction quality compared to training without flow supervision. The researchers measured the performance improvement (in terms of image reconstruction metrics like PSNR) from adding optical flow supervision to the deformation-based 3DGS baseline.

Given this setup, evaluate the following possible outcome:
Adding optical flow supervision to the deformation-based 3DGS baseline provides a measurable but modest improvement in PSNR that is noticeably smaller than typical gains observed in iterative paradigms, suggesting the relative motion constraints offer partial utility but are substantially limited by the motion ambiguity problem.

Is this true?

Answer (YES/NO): YES